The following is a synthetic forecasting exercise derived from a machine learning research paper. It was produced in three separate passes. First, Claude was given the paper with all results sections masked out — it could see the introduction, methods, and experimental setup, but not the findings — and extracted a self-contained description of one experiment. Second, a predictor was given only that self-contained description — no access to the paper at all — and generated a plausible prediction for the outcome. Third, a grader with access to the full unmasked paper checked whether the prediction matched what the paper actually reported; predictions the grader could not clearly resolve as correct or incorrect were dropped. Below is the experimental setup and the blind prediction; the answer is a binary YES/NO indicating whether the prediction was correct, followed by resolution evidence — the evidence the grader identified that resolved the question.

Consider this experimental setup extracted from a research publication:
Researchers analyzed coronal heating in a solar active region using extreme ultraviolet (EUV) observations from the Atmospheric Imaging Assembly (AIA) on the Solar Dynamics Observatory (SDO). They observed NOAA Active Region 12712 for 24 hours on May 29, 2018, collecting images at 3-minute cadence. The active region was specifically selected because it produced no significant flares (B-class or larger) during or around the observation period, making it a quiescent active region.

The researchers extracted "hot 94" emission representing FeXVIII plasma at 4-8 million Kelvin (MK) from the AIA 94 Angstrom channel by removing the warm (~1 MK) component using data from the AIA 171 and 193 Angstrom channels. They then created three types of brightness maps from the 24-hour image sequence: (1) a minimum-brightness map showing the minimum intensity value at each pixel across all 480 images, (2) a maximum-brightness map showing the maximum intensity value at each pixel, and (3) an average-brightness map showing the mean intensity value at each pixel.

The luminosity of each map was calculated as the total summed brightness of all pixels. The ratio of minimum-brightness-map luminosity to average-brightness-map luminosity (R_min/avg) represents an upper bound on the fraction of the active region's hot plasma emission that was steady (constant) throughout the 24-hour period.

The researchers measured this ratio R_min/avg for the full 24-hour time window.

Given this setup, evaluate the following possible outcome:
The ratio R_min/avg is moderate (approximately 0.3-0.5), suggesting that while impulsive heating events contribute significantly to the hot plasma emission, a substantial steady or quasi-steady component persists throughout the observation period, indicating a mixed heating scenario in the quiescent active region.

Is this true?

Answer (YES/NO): NO